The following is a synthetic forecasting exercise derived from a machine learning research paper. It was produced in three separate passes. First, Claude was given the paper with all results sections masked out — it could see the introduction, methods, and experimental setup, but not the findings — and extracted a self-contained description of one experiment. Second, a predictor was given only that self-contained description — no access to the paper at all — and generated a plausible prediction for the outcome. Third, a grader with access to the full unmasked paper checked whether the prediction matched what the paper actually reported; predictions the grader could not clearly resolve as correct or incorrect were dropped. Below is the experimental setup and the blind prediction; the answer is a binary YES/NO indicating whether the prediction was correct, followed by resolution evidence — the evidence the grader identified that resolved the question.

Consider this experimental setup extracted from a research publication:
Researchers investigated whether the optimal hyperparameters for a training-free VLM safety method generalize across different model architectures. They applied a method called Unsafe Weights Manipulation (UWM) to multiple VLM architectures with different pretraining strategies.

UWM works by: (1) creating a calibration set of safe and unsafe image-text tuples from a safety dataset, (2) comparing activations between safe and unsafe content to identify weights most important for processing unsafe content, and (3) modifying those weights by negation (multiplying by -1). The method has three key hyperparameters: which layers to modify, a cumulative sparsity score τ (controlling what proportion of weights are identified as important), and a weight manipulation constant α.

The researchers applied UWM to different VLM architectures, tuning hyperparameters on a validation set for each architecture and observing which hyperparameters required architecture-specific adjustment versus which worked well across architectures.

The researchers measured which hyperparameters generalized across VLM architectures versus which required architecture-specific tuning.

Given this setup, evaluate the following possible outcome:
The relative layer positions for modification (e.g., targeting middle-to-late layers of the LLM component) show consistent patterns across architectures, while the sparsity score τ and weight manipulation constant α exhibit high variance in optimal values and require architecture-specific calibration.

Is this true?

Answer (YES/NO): NO